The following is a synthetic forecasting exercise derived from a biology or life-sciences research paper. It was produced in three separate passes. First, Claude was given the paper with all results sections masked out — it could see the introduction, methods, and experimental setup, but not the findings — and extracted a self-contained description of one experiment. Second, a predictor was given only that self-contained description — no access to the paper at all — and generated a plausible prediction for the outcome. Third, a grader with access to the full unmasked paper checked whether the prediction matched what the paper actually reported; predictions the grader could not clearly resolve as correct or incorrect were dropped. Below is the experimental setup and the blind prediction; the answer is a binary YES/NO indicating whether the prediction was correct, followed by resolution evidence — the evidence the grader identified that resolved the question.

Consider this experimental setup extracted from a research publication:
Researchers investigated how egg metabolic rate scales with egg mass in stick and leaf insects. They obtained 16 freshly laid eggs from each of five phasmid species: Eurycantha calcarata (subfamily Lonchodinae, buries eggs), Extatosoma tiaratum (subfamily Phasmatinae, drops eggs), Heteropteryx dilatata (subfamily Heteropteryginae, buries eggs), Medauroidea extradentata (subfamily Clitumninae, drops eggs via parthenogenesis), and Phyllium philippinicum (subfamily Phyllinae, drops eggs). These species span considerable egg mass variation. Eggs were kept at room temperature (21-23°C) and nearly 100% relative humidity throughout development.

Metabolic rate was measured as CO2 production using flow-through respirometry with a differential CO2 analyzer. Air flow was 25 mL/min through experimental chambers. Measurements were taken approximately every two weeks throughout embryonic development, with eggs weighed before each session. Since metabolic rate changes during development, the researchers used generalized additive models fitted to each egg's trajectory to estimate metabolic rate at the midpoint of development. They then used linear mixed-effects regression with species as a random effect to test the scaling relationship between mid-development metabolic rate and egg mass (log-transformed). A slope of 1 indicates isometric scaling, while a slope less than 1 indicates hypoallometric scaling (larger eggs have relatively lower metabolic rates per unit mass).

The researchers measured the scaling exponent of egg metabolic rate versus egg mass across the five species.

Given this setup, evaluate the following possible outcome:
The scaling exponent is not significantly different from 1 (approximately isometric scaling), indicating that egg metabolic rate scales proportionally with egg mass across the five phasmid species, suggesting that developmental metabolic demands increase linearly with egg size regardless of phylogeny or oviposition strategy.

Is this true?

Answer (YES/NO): NO